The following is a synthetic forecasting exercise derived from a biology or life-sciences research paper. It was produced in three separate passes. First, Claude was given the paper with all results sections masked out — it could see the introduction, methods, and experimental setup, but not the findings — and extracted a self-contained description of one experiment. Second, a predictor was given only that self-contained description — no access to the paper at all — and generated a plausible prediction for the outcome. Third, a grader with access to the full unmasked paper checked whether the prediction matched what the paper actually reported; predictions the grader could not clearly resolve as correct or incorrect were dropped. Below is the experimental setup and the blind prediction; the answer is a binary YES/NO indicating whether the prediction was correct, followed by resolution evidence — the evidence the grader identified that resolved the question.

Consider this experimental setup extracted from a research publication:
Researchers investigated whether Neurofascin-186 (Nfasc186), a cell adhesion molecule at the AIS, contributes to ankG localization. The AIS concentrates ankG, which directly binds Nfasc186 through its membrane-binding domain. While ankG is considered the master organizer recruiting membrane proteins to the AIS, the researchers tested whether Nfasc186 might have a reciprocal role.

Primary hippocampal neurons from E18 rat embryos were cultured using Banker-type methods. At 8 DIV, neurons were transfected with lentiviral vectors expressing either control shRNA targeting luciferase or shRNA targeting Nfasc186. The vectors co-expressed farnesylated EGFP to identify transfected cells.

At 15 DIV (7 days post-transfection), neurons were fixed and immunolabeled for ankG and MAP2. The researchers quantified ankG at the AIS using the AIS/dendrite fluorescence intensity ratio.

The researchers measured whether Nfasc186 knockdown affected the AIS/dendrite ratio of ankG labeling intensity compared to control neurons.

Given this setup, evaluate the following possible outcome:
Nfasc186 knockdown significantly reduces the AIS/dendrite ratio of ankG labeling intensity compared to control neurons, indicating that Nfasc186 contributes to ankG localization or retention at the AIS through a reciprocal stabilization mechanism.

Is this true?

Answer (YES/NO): YES